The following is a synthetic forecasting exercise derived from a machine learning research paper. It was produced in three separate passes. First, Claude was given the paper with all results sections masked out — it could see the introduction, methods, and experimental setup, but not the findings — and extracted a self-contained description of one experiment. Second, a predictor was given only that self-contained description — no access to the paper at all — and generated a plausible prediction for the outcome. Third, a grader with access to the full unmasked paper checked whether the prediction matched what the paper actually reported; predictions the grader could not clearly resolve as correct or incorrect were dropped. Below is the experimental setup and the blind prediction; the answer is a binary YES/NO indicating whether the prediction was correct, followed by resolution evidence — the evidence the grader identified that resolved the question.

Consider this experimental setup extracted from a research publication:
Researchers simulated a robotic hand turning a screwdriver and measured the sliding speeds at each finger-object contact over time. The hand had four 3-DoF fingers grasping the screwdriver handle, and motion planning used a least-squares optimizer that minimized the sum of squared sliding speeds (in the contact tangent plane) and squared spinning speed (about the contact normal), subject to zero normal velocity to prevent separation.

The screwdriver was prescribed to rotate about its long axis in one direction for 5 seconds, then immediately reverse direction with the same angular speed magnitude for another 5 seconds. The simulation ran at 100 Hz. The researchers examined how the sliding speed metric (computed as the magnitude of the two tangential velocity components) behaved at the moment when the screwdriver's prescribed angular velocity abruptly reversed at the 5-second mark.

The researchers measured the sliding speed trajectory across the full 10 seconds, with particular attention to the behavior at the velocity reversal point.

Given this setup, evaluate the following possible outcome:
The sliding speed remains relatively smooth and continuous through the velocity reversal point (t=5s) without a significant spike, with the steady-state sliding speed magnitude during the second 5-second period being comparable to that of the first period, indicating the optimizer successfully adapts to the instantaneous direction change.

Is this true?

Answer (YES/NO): NO